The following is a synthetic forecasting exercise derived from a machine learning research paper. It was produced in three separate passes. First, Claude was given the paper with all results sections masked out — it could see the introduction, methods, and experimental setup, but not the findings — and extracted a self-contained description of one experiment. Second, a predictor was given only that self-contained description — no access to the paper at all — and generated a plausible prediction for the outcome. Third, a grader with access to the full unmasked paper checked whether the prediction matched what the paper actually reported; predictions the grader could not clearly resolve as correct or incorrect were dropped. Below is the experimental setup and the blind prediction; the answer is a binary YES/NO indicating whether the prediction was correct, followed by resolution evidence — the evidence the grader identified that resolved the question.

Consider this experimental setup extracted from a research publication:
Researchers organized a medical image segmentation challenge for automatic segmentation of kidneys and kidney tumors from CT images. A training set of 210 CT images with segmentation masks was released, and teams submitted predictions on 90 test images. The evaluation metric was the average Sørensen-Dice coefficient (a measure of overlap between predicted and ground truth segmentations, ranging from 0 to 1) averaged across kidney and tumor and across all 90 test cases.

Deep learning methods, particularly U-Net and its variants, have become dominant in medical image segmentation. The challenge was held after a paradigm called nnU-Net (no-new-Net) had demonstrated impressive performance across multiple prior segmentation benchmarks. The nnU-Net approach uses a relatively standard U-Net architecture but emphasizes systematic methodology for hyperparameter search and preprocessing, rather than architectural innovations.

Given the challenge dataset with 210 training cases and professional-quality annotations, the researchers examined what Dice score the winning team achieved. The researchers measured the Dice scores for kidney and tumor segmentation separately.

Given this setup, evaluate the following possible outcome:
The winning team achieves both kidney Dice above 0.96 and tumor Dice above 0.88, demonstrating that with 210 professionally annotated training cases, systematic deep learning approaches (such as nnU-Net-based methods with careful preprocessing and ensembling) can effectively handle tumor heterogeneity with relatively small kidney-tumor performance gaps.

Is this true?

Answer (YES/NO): NO